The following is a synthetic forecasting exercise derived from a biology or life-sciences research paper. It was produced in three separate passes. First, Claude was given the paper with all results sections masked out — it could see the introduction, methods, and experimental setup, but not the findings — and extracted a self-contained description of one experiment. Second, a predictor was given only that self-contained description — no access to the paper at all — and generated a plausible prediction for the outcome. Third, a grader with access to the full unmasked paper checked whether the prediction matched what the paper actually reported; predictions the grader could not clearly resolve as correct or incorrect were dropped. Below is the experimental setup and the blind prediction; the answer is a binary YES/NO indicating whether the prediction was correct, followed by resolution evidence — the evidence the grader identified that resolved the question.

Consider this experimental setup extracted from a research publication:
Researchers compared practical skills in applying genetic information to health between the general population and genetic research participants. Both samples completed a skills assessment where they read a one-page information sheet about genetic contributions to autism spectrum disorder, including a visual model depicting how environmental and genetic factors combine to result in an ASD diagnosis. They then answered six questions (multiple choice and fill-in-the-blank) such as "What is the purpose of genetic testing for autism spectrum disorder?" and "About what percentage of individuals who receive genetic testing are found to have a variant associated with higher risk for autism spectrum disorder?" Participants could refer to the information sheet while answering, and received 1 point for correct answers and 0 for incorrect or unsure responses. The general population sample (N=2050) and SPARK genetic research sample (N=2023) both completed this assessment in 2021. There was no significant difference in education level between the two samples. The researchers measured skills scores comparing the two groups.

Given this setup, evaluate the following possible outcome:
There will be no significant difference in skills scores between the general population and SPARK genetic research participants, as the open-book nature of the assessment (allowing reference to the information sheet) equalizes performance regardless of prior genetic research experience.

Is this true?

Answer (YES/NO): NO